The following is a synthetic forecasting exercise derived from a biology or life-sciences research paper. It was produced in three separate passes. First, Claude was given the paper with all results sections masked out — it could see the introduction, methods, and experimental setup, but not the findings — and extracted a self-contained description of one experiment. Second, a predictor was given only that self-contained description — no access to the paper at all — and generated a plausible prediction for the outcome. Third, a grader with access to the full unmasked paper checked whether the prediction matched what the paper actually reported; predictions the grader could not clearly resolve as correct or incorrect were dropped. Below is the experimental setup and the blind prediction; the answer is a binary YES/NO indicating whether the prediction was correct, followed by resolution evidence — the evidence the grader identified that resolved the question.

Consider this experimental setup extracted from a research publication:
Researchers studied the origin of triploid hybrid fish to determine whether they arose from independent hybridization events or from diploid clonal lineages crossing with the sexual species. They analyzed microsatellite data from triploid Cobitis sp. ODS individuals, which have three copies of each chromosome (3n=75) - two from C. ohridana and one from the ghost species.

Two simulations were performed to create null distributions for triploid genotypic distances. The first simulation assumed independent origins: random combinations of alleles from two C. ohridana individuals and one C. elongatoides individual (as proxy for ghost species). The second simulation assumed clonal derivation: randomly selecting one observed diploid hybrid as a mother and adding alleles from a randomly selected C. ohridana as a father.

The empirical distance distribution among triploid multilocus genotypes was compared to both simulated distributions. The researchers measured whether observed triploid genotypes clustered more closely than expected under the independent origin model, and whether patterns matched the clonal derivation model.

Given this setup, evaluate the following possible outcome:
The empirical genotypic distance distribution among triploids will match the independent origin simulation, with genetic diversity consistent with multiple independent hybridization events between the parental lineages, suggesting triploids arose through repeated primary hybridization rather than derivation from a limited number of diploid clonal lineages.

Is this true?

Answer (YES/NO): NO